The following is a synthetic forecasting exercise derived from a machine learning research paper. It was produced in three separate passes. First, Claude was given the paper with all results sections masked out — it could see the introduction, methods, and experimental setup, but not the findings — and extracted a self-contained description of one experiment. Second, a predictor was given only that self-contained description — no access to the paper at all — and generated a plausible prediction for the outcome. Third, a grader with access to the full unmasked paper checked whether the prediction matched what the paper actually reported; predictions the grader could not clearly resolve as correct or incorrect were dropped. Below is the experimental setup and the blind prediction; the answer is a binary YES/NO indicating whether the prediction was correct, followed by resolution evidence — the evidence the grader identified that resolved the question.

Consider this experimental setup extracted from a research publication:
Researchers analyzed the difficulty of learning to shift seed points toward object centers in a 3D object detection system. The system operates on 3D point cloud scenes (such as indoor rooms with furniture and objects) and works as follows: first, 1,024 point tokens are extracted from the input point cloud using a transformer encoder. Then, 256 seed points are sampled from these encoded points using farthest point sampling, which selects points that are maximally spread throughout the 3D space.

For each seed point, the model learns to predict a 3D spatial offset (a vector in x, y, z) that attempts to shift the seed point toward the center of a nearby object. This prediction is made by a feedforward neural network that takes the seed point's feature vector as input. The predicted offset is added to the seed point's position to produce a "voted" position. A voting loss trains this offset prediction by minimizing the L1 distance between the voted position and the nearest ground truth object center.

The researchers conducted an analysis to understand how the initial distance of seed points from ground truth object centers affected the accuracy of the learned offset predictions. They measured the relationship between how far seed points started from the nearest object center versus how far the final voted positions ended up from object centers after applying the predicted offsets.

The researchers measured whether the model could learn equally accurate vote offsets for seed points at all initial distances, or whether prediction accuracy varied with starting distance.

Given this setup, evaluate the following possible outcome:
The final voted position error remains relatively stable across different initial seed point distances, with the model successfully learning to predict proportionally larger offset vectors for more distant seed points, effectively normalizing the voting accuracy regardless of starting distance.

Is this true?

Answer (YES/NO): NO